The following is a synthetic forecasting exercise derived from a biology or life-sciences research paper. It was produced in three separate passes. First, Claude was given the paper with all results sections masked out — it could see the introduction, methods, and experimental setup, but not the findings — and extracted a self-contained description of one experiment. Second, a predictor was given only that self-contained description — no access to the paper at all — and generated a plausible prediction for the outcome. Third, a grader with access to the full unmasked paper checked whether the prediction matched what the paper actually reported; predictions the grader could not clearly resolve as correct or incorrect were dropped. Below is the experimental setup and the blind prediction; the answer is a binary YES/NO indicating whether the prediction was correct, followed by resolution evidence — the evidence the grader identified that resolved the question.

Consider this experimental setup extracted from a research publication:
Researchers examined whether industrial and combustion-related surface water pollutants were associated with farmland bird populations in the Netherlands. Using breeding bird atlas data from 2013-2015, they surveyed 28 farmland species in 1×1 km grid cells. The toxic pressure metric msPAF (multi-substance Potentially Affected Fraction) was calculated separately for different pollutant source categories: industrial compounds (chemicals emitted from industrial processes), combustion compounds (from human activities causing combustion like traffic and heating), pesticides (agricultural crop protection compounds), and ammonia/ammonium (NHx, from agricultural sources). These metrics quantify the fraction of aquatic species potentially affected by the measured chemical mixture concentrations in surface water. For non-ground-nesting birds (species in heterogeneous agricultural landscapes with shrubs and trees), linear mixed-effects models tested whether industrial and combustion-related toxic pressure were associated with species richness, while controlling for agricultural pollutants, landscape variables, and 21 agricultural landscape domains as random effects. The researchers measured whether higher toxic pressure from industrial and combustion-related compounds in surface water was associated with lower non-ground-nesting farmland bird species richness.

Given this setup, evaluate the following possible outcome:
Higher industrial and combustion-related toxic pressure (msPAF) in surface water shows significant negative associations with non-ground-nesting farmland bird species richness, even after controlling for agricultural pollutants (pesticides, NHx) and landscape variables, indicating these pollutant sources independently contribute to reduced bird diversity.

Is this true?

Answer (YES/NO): NO